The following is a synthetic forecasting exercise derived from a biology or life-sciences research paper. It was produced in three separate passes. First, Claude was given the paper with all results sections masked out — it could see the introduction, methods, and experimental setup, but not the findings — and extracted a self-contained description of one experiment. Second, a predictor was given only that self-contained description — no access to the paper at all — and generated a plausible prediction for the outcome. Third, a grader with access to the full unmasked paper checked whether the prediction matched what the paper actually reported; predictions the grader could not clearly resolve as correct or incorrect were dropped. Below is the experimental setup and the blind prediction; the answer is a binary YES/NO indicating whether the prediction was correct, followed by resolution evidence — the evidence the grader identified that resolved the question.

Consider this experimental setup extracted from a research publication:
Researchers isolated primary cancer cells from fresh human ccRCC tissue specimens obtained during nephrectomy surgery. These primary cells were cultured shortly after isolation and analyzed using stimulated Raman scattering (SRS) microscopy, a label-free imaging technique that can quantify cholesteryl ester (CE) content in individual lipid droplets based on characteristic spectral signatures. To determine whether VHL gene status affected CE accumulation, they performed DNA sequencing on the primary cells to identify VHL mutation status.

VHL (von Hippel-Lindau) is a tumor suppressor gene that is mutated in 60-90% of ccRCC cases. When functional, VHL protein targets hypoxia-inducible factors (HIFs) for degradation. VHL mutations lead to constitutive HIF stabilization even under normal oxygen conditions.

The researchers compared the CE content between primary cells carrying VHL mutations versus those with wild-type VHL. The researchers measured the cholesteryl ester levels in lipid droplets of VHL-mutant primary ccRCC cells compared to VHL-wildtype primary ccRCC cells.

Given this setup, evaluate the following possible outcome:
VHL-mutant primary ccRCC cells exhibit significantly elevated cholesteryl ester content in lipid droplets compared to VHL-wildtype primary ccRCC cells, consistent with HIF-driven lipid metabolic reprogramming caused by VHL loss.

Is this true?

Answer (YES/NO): YES